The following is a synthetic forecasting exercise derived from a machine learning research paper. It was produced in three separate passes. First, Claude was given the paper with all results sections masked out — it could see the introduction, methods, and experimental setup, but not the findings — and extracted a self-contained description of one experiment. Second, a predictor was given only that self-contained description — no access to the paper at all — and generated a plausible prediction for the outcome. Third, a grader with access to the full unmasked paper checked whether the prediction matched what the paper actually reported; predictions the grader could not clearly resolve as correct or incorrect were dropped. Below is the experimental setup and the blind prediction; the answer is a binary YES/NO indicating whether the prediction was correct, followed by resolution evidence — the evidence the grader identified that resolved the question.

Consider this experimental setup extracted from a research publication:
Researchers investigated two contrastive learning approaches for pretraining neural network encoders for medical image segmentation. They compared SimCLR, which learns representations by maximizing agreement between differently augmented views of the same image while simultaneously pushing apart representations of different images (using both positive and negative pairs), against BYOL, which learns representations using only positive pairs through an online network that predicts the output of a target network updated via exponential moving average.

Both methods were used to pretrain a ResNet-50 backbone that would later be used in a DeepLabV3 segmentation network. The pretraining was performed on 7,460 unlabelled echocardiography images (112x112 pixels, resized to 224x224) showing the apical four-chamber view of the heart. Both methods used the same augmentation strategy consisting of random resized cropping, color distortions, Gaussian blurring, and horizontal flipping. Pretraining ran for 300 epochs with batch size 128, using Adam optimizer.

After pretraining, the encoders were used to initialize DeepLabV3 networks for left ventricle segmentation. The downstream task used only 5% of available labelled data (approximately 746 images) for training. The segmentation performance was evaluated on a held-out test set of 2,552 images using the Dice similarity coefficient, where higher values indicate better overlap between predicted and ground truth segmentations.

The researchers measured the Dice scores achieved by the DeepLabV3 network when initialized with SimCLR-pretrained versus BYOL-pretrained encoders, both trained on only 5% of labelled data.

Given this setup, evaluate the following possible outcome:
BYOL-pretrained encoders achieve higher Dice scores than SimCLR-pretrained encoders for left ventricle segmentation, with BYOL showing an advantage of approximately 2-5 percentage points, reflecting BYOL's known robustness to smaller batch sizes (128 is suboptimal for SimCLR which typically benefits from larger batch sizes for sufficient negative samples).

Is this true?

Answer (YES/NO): NO